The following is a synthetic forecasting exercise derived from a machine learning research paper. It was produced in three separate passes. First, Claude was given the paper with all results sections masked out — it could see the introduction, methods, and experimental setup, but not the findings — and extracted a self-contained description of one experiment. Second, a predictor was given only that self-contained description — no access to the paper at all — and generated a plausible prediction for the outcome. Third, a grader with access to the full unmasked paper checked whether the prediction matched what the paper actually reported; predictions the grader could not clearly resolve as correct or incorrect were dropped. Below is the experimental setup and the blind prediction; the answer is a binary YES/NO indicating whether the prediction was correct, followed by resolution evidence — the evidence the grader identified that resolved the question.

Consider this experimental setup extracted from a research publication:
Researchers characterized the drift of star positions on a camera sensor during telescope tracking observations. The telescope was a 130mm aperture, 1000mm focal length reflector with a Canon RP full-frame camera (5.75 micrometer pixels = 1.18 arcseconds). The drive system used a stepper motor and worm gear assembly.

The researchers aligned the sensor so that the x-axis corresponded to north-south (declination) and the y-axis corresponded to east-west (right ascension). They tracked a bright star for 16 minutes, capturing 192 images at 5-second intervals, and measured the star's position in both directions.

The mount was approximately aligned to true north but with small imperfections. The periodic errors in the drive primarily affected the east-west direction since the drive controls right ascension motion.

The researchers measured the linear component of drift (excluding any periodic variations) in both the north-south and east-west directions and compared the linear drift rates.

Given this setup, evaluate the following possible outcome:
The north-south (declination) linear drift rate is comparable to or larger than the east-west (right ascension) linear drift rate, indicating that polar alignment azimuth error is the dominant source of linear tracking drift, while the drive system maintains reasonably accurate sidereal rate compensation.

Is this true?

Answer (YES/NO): YES